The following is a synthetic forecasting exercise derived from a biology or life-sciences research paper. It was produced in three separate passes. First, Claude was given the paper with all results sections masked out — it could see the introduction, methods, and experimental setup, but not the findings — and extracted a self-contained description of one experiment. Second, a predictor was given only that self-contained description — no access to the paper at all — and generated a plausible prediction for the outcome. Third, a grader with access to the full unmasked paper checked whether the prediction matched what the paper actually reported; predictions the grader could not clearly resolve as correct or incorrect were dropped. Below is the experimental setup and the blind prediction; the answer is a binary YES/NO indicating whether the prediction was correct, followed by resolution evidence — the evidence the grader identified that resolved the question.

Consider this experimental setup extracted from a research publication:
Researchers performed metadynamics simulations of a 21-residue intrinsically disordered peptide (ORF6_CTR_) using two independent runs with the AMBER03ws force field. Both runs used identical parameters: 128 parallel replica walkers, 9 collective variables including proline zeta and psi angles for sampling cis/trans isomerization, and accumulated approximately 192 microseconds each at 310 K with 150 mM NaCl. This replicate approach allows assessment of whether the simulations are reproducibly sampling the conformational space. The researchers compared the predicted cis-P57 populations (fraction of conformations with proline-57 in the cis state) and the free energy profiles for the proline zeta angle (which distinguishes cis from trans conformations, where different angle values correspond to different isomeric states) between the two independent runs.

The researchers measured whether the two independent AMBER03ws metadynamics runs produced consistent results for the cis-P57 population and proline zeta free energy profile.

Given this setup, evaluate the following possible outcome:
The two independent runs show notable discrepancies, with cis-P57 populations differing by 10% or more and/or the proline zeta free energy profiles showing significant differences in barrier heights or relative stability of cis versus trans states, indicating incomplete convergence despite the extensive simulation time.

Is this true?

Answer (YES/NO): NO